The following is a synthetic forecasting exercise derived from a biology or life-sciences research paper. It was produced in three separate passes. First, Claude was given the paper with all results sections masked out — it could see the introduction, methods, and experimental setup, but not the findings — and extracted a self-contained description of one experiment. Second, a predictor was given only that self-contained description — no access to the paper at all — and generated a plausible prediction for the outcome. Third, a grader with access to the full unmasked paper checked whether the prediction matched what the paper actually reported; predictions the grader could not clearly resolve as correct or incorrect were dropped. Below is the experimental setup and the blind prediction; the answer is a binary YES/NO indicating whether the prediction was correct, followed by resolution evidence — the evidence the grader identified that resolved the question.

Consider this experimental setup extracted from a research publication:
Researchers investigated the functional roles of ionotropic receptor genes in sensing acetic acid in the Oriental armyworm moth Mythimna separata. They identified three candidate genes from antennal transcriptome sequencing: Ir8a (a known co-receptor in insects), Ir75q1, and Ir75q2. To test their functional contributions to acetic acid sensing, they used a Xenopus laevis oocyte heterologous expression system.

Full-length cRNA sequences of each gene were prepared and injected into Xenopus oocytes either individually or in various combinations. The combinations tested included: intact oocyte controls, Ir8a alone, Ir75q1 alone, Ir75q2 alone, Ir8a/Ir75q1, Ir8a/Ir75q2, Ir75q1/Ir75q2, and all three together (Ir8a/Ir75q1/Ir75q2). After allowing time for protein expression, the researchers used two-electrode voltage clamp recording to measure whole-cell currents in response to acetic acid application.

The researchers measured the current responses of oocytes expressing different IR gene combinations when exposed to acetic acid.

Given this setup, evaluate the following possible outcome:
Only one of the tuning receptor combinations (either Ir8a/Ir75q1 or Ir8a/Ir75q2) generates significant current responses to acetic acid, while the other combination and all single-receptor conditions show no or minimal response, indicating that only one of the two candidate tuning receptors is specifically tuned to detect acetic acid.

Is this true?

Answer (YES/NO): NO